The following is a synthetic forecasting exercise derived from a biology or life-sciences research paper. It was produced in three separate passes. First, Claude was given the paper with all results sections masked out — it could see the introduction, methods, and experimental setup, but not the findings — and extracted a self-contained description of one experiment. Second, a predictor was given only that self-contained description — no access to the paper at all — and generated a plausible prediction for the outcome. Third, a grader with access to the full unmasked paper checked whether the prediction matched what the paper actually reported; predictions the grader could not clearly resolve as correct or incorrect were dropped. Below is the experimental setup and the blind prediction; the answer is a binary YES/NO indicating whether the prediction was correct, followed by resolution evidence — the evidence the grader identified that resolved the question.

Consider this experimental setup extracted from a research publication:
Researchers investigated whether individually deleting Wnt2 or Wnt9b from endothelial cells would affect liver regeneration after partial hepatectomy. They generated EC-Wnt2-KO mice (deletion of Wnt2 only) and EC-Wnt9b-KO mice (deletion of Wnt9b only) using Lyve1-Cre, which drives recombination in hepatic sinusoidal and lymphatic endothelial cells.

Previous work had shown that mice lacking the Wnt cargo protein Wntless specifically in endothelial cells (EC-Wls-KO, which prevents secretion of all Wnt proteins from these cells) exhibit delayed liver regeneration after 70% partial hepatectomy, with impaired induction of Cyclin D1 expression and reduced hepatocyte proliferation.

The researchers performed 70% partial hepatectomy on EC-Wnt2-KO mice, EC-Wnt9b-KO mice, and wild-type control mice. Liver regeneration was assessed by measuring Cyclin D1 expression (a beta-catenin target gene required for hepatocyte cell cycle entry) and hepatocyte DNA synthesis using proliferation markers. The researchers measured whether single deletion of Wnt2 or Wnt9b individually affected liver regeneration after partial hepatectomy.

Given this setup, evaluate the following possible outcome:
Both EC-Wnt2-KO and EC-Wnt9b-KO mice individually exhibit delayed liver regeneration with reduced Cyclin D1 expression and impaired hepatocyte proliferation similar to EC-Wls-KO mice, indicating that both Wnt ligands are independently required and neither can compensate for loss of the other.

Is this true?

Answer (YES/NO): NO